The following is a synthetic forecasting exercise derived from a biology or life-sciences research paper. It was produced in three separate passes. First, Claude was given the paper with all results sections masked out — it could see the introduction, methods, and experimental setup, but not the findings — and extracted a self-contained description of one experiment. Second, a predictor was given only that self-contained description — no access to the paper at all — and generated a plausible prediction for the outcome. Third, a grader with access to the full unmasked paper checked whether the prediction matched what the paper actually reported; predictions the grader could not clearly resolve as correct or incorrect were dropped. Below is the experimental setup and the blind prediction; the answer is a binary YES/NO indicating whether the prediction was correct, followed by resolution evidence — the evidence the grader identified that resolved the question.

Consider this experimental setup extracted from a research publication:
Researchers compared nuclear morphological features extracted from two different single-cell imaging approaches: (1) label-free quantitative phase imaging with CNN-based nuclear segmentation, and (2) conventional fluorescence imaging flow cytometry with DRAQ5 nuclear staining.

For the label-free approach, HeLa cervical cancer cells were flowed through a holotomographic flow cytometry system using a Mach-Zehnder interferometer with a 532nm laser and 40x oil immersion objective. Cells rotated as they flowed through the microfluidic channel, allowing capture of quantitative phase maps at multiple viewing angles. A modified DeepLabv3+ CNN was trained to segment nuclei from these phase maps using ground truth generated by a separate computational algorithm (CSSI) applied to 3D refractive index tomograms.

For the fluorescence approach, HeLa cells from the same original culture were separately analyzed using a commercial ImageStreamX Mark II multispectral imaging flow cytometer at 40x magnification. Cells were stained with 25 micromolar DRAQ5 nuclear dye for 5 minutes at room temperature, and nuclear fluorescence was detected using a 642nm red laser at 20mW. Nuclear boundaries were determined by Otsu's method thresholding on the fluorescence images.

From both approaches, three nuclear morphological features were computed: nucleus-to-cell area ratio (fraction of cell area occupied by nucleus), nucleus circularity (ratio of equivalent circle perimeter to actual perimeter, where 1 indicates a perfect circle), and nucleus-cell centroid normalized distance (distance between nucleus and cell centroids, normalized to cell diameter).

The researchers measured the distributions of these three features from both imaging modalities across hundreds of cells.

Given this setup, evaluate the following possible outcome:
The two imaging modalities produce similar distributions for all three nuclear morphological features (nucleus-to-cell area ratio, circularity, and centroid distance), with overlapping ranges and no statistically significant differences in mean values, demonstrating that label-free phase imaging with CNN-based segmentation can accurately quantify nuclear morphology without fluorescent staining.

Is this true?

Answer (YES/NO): NO